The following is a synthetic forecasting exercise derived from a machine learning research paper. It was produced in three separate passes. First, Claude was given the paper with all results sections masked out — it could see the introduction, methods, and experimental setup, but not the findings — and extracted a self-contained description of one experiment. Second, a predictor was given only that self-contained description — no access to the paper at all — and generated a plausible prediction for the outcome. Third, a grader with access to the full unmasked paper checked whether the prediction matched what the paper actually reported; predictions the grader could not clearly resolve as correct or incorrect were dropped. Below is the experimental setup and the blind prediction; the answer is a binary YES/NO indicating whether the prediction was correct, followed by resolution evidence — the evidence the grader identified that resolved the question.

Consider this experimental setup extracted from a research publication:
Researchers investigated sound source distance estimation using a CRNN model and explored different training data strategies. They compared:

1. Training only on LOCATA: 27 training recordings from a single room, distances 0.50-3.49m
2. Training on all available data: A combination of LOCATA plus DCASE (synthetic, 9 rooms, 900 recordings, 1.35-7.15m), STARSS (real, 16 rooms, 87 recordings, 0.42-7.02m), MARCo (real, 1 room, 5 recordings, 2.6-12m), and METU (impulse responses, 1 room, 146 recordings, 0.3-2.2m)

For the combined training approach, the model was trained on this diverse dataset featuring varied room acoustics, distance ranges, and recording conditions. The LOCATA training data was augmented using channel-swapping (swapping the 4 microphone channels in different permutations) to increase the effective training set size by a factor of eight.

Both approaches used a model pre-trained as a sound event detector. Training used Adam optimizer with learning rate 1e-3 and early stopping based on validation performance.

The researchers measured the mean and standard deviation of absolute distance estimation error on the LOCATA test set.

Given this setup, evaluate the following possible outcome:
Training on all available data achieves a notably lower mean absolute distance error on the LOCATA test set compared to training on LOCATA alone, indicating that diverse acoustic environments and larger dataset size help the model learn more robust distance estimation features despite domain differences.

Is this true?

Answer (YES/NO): YES